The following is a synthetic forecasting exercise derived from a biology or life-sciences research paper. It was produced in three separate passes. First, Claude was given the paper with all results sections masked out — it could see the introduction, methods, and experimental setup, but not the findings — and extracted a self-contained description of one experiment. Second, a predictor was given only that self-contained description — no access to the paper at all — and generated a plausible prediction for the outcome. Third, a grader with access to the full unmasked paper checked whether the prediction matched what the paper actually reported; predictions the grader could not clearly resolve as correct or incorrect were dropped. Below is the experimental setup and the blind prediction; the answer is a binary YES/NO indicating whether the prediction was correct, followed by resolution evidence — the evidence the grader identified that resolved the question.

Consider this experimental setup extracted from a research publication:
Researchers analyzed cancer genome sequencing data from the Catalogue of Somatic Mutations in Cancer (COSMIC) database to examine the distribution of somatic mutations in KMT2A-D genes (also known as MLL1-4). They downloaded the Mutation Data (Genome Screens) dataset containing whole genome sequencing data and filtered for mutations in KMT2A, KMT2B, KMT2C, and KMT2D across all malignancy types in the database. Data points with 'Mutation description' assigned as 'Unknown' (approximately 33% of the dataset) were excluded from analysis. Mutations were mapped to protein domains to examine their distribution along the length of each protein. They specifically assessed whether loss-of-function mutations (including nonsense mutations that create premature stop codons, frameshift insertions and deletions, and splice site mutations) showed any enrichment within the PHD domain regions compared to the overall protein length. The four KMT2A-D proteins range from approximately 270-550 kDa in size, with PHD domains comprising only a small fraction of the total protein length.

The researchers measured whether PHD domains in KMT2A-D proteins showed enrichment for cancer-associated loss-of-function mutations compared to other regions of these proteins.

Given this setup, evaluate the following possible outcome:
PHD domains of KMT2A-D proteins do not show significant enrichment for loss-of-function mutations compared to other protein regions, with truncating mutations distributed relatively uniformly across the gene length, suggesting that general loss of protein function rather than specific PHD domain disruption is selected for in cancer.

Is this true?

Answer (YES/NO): NO